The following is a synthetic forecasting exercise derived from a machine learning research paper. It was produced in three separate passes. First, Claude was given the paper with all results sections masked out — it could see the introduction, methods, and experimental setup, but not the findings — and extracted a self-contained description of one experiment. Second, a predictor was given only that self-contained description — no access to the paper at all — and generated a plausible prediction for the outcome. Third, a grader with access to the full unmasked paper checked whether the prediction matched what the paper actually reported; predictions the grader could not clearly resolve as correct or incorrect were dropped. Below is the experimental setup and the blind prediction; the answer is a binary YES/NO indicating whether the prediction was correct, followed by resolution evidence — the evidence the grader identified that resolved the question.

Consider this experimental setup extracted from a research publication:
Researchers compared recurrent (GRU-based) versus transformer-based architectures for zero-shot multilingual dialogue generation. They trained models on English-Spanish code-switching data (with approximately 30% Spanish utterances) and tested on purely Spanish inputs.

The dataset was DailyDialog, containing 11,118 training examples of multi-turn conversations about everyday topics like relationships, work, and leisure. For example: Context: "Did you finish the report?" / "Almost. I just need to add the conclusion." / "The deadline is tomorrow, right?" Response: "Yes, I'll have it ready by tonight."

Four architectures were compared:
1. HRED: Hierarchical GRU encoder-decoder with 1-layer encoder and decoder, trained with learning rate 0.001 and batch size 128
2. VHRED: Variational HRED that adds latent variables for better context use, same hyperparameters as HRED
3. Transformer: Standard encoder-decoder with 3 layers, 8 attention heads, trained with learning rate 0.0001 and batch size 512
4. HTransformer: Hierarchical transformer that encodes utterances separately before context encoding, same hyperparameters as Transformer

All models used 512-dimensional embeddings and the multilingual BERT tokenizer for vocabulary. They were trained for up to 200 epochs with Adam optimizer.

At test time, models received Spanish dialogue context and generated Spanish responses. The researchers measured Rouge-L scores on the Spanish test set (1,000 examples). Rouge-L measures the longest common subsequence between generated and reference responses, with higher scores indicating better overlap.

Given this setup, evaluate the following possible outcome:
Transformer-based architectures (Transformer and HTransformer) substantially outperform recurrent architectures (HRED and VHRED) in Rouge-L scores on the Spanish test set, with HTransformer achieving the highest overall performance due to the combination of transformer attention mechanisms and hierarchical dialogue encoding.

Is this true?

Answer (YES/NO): NO